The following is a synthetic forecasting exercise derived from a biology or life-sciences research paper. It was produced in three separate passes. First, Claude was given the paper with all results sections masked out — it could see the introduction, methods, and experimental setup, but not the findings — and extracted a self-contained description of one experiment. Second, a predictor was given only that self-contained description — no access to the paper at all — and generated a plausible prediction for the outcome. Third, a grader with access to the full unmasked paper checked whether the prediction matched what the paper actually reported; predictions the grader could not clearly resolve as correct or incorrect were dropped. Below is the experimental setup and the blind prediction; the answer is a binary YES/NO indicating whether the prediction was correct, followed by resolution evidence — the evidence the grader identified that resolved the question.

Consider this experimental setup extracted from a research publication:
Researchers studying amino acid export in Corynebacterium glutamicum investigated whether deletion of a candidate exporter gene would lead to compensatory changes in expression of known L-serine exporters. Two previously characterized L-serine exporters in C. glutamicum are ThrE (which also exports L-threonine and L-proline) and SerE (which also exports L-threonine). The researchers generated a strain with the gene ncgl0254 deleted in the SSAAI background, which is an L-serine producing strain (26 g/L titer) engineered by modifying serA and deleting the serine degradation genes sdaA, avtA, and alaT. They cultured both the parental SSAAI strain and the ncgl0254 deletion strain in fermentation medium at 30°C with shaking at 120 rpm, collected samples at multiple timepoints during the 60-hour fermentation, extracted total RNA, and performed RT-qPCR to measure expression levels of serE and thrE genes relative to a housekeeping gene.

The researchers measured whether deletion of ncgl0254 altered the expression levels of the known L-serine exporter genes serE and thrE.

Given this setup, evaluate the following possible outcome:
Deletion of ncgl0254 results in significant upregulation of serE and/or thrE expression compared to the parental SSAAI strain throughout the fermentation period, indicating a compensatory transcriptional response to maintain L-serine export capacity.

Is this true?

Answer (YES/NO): YES